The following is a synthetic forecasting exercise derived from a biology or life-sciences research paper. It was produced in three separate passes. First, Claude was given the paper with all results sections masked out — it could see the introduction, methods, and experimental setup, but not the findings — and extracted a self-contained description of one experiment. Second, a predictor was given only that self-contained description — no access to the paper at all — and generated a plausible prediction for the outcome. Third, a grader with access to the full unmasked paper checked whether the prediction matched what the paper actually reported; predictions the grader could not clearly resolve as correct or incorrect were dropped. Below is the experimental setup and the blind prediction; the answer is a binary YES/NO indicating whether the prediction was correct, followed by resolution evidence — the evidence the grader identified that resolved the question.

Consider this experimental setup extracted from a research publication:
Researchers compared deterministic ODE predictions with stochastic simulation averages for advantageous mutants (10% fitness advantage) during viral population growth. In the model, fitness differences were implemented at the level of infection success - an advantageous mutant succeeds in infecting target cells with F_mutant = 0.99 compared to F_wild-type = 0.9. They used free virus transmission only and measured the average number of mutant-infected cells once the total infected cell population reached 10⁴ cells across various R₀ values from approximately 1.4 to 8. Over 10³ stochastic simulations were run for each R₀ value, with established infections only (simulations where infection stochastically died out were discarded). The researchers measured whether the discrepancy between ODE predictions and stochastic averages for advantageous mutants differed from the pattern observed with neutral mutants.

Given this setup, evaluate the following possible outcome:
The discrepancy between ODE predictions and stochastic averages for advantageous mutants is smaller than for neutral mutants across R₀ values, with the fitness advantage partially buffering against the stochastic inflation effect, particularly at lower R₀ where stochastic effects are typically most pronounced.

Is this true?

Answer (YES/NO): NO